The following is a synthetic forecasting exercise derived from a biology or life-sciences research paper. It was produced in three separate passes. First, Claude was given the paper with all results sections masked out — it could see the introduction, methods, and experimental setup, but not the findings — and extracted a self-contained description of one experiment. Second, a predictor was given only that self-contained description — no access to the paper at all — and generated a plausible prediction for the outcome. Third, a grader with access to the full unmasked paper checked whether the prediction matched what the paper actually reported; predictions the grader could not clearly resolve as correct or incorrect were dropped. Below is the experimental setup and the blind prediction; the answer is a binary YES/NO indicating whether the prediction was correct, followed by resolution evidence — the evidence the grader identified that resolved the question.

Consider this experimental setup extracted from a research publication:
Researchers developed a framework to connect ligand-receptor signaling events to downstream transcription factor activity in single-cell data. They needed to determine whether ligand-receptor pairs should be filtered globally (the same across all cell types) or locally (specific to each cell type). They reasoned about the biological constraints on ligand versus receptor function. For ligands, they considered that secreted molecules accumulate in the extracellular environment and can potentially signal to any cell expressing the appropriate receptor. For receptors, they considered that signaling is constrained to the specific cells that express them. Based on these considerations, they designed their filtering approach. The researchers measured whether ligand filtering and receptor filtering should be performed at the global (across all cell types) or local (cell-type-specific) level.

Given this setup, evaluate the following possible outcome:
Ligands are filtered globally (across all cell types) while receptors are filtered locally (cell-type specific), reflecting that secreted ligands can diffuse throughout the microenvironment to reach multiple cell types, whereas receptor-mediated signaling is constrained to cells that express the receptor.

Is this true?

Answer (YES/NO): YES